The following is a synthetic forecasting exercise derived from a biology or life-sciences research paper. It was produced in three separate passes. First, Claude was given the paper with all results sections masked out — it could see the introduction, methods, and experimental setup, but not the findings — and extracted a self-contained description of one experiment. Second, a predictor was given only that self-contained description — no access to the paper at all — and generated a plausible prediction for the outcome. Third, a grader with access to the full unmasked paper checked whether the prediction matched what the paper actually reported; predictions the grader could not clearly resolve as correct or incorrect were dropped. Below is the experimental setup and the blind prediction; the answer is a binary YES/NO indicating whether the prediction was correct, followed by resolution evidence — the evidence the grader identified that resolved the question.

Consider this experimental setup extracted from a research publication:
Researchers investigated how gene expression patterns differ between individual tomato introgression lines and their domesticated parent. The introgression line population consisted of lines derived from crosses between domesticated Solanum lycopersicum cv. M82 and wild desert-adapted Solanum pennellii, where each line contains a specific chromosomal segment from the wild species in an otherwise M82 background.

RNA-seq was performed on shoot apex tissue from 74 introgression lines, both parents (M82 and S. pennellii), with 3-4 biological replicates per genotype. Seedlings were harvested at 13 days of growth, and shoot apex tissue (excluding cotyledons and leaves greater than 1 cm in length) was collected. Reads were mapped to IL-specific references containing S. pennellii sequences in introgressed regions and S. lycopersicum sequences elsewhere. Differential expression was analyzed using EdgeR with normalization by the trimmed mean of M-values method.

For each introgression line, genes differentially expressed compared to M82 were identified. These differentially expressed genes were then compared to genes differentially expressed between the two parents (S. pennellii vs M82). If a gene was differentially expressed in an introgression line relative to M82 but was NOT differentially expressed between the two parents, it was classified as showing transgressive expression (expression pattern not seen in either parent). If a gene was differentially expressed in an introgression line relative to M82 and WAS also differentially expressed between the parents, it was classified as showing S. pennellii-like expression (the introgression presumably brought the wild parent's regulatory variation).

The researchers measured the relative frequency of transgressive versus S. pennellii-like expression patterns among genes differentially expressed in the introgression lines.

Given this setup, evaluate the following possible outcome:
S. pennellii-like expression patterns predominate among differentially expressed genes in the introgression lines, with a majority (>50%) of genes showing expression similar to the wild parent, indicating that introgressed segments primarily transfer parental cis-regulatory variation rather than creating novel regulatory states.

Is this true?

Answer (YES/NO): YES